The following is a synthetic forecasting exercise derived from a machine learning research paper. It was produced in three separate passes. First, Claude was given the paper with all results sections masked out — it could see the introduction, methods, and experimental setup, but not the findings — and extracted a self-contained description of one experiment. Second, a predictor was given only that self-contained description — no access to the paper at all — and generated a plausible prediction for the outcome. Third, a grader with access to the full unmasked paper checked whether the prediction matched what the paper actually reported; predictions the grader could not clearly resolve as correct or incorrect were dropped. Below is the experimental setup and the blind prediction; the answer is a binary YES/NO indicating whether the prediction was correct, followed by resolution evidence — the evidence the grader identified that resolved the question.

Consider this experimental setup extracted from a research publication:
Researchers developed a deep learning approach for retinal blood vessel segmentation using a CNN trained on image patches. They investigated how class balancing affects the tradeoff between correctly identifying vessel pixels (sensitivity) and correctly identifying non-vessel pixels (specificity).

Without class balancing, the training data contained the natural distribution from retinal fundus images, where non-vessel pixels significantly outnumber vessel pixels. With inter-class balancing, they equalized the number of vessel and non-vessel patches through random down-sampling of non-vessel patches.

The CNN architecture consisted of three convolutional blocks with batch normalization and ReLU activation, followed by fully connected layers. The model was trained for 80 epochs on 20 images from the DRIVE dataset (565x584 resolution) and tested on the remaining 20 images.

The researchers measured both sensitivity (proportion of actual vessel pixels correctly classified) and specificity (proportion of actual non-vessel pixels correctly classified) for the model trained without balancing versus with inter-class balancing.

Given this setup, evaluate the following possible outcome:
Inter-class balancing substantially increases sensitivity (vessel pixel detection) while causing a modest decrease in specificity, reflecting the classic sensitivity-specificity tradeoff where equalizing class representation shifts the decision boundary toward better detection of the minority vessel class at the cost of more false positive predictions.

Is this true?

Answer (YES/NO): YES